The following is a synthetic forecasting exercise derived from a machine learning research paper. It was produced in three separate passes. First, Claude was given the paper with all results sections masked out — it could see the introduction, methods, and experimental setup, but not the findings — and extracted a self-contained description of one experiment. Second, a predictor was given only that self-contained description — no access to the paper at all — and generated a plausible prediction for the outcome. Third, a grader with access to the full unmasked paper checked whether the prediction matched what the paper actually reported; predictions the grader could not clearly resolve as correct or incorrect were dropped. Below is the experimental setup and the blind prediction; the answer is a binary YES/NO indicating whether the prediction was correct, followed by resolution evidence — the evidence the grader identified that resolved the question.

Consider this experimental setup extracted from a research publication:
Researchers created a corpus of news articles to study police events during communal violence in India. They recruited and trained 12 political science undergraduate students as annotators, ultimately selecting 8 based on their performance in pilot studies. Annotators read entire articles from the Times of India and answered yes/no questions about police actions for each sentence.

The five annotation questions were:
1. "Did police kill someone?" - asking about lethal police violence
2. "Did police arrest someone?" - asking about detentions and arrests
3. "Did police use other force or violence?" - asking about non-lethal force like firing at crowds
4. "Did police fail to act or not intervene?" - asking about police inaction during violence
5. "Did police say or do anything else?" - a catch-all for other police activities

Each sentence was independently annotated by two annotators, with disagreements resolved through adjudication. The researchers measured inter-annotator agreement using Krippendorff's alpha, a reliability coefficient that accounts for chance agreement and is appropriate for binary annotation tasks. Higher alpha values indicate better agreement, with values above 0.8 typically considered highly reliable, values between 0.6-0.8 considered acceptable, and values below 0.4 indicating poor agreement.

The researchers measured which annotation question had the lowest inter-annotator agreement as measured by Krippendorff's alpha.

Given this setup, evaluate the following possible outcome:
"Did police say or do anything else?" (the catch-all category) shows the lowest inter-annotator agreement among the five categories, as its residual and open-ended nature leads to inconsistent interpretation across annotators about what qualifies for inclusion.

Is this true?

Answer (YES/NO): NO